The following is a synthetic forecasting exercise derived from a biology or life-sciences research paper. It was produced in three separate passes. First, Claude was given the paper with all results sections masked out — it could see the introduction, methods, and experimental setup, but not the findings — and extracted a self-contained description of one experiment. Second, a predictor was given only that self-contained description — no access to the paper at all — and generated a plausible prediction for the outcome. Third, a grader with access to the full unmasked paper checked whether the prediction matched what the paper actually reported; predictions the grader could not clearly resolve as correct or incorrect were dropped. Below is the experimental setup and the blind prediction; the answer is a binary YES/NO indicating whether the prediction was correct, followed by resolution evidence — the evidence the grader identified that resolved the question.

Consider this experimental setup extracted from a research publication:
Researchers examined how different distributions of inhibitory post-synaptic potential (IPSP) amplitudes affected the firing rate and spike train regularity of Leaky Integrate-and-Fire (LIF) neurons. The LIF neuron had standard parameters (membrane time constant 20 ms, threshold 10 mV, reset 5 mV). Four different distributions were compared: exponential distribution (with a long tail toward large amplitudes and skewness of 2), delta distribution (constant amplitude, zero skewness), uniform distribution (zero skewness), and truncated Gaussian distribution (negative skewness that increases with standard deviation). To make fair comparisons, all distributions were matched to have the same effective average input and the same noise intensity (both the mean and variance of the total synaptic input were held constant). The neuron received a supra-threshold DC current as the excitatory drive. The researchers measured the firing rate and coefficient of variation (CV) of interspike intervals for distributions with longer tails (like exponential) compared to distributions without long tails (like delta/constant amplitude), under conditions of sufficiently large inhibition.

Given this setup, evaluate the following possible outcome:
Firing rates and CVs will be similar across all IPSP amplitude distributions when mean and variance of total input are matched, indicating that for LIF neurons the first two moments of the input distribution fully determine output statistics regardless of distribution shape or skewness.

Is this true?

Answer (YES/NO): NO